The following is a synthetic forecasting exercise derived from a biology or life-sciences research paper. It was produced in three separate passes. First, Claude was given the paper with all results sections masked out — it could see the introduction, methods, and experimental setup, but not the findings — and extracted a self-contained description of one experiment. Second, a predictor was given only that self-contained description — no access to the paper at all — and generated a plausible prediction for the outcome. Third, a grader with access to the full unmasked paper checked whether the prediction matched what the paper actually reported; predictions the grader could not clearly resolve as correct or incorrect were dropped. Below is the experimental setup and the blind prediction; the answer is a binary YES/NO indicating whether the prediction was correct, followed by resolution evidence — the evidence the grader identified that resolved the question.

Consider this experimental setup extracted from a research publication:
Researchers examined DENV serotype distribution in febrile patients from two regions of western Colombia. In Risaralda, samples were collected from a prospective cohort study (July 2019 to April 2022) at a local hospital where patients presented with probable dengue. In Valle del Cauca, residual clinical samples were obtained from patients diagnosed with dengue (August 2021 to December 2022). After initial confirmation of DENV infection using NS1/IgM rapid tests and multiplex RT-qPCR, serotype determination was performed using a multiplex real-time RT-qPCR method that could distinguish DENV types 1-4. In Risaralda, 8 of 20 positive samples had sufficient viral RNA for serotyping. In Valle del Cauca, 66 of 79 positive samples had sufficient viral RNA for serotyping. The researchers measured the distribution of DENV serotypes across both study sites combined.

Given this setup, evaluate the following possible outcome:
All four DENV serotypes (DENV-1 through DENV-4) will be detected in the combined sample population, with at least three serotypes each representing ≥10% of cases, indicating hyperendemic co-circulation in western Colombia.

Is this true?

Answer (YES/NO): NO